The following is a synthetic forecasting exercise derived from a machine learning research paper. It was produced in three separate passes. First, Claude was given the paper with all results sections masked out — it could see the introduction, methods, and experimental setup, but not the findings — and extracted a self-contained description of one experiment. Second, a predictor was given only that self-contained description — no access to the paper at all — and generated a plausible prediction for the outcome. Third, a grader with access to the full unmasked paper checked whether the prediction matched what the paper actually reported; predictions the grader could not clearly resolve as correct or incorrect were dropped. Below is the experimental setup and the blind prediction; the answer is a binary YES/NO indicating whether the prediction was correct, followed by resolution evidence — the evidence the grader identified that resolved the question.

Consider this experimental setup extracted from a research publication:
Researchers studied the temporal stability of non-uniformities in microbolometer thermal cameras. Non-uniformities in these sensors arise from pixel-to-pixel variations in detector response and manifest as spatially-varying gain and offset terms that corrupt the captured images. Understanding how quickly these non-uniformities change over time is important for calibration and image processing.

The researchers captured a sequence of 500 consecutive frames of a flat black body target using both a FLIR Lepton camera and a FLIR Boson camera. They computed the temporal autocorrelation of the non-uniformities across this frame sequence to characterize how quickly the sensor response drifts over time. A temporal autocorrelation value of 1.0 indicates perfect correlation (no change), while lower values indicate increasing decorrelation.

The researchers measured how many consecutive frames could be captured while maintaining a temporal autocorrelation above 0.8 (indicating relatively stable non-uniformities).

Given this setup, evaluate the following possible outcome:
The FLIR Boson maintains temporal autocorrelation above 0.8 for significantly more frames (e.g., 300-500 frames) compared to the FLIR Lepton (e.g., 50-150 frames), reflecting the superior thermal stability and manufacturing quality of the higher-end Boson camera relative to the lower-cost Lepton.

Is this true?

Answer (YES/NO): NO